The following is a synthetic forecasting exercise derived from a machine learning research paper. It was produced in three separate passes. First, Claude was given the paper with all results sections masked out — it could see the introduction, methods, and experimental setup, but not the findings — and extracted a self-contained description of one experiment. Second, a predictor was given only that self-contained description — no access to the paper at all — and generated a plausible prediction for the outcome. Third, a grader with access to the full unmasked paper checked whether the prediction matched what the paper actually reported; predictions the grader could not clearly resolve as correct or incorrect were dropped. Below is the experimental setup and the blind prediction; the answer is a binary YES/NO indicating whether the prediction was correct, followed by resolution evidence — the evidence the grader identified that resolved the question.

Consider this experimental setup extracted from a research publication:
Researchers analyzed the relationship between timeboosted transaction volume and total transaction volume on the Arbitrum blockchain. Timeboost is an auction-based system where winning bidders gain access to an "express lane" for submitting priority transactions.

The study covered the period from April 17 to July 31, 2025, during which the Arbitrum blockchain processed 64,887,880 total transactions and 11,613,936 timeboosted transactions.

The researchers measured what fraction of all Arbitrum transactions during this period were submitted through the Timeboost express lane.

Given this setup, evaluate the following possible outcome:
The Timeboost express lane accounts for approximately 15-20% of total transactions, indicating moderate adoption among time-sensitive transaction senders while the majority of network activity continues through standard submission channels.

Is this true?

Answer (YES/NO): YES